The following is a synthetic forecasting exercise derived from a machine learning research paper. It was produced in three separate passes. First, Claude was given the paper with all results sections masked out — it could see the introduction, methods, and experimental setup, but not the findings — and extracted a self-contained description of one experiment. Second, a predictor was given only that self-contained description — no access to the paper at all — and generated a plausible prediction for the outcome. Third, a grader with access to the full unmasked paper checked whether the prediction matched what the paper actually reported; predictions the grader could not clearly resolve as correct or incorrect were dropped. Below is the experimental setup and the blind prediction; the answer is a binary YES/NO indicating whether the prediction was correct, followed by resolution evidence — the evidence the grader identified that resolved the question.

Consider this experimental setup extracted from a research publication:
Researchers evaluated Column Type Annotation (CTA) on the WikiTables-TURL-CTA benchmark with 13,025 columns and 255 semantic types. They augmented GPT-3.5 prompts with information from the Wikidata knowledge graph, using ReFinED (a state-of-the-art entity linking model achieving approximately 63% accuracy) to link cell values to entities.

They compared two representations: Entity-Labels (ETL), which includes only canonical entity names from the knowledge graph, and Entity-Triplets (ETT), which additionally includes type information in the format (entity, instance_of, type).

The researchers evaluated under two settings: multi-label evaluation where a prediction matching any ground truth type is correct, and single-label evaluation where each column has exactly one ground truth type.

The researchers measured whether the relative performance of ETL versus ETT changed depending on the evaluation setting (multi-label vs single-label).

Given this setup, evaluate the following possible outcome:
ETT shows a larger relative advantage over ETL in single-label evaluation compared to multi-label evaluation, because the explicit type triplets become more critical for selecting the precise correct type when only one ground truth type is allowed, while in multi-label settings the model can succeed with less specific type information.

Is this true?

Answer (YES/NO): YES